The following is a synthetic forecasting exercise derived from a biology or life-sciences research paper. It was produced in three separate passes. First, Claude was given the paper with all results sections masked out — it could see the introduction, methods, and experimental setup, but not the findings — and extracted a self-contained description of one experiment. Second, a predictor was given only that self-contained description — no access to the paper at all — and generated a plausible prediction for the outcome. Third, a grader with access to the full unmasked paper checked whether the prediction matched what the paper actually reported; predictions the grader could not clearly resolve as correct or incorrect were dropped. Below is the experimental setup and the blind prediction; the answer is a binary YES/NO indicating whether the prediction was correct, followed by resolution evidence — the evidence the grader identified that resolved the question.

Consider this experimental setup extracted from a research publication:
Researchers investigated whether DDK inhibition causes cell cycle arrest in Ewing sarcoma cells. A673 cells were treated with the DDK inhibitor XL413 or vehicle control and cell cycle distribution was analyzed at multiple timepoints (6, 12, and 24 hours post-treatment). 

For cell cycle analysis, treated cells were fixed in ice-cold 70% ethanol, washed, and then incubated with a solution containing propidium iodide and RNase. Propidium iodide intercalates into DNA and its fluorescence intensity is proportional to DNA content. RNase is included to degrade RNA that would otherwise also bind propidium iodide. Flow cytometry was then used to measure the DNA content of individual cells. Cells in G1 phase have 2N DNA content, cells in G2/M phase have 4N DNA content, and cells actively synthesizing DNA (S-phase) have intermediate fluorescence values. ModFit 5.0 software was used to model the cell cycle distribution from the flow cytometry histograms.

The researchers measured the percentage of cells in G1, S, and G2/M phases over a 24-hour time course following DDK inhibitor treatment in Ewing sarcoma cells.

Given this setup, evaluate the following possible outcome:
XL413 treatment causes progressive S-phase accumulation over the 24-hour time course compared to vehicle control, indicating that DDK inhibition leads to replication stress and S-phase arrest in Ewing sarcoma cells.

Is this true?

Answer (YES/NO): YES